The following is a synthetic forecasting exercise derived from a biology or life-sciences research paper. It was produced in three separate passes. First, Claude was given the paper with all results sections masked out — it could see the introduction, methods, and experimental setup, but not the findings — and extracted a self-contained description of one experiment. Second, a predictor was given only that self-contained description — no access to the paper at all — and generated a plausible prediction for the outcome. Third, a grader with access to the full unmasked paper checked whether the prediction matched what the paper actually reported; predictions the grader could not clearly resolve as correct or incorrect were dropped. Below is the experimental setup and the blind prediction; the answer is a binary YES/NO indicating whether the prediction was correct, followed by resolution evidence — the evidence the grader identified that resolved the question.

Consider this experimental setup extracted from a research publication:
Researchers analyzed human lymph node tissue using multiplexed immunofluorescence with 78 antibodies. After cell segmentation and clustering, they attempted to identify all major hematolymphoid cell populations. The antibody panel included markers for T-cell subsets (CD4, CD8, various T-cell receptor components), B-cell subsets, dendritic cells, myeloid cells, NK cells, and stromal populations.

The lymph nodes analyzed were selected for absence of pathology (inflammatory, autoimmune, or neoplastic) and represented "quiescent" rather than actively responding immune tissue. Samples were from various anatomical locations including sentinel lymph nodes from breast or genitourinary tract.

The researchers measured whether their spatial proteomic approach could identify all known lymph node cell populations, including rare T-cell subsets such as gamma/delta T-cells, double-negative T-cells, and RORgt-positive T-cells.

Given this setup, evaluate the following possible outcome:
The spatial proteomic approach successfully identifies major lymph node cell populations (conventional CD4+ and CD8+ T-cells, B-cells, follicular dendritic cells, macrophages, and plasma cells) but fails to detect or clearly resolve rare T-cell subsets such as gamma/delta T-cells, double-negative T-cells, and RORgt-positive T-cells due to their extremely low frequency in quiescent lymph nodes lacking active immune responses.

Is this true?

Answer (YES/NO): YES